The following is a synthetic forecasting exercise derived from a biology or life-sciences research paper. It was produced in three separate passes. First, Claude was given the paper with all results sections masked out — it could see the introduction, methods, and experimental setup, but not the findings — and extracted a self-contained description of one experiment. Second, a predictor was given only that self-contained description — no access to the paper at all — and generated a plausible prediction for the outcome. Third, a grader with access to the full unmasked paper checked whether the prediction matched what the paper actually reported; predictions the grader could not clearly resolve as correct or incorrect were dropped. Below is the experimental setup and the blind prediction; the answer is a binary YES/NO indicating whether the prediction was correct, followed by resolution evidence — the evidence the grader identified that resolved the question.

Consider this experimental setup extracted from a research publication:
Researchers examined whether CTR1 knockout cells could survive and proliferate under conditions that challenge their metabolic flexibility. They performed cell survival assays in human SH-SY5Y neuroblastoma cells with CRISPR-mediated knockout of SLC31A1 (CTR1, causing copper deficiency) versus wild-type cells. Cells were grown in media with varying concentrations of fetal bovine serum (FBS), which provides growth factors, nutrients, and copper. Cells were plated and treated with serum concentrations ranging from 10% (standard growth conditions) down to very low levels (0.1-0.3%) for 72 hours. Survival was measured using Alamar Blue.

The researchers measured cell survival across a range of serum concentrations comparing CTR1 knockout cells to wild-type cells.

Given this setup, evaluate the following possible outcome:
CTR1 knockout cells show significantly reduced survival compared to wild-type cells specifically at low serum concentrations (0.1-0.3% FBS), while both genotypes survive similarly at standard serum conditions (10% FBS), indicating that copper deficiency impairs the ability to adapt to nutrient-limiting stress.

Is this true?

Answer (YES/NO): NO